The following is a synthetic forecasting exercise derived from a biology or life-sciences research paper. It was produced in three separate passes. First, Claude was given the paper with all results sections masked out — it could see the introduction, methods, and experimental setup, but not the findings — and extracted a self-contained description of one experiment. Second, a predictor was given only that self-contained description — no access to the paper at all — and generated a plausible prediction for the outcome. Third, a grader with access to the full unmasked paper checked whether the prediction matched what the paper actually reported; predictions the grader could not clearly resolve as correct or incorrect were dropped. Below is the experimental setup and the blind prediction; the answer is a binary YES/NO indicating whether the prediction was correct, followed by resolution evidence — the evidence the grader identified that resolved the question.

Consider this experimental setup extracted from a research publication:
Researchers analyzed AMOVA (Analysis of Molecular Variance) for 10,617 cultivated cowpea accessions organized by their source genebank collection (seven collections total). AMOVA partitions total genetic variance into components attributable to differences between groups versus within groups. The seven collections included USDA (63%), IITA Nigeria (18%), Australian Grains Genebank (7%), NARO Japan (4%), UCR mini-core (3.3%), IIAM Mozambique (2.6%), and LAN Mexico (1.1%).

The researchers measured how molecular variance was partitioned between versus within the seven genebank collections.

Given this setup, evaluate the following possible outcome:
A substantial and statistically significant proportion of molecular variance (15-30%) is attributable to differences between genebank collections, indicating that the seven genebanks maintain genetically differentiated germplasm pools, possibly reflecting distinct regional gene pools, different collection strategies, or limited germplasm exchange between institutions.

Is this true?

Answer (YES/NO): NO